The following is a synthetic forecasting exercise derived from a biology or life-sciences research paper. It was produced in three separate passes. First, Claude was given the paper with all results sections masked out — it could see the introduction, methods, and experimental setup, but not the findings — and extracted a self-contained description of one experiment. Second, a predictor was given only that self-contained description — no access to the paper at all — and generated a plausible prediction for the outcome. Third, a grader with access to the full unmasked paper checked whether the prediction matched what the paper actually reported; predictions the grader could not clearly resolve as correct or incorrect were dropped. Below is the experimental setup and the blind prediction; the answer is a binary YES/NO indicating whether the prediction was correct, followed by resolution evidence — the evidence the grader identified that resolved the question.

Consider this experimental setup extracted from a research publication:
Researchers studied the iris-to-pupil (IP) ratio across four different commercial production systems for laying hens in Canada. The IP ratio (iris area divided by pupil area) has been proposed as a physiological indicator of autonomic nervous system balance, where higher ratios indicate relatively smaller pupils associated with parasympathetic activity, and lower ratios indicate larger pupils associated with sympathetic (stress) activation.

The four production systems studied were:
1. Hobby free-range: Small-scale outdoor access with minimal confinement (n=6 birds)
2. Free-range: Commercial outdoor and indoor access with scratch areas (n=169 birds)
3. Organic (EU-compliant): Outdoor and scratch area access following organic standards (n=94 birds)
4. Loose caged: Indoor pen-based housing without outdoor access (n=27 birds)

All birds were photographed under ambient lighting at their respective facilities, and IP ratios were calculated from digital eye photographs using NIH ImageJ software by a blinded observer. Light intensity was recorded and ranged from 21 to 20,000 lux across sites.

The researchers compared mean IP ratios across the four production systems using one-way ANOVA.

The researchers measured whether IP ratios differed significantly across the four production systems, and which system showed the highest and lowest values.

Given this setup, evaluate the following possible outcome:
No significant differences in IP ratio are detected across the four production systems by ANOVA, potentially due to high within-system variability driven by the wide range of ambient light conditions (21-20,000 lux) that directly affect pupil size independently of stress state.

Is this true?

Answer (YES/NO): NO